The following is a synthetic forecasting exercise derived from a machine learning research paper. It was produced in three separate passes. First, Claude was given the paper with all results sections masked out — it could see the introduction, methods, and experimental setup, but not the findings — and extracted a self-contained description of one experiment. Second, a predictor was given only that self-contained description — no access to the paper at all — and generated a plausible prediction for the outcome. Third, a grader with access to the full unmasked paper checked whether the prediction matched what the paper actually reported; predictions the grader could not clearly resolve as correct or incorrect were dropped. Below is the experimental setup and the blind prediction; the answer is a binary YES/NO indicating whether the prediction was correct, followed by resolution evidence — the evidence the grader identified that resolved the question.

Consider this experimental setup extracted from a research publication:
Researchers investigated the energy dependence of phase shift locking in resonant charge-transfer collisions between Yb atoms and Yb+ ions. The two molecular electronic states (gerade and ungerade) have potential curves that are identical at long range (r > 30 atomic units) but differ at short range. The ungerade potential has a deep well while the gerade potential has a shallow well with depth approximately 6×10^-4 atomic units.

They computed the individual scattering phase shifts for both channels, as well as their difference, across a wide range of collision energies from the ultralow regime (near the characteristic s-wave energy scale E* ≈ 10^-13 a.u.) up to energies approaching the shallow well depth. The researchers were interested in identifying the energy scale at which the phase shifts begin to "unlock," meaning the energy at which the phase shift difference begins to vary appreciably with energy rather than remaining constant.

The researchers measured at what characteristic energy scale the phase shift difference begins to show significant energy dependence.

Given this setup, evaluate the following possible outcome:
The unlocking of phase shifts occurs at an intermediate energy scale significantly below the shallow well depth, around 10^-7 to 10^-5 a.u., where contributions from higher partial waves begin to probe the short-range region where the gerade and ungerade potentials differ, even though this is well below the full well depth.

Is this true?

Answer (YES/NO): NO